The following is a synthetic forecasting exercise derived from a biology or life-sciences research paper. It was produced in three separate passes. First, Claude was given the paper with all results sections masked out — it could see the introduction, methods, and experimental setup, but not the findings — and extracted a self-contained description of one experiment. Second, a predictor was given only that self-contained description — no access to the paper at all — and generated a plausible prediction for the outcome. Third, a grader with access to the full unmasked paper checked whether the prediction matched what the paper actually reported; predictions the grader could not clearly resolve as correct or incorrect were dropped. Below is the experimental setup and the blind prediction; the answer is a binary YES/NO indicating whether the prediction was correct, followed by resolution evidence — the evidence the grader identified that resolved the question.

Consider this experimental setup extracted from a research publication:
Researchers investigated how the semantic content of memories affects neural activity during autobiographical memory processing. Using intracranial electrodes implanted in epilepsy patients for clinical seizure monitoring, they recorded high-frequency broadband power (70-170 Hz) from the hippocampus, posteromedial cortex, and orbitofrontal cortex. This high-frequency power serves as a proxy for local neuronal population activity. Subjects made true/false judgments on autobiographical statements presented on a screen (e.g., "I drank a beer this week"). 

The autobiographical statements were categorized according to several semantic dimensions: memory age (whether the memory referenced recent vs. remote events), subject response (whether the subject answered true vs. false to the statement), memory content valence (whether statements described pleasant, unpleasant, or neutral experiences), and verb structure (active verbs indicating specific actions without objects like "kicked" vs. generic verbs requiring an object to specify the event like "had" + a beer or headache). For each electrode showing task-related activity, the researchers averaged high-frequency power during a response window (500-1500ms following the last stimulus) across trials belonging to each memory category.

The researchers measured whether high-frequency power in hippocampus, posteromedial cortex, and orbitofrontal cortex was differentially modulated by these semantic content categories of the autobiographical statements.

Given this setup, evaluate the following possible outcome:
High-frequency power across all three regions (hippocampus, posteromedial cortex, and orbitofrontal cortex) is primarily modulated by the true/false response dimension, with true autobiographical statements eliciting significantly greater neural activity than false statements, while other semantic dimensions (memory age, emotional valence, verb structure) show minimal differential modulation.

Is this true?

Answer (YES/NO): NO